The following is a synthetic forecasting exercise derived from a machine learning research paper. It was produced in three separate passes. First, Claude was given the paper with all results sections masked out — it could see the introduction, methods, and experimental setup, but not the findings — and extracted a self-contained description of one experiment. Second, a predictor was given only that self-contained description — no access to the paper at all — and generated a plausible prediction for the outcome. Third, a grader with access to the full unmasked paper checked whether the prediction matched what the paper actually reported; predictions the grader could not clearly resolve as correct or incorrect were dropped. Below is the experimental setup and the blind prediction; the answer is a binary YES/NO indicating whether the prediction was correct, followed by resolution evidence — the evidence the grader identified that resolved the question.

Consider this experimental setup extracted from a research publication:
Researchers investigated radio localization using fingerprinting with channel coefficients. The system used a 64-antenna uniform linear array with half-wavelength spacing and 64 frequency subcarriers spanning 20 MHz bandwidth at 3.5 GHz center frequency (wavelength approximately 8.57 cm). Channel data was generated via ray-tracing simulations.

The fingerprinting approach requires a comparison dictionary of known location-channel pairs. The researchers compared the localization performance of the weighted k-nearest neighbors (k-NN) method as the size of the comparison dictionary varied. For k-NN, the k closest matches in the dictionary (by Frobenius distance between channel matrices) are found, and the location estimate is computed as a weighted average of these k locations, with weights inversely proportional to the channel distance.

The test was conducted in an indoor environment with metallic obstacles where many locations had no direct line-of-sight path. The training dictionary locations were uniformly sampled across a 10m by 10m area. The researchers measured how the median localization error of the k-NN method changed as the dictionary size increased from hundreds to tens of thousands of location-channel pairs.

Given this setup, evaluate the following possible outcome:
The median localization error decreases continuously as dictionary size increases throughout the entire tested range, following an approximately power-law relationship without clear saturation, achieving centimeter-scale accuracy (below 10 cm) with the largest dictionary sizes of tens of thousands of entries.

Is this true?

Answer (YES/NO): NO